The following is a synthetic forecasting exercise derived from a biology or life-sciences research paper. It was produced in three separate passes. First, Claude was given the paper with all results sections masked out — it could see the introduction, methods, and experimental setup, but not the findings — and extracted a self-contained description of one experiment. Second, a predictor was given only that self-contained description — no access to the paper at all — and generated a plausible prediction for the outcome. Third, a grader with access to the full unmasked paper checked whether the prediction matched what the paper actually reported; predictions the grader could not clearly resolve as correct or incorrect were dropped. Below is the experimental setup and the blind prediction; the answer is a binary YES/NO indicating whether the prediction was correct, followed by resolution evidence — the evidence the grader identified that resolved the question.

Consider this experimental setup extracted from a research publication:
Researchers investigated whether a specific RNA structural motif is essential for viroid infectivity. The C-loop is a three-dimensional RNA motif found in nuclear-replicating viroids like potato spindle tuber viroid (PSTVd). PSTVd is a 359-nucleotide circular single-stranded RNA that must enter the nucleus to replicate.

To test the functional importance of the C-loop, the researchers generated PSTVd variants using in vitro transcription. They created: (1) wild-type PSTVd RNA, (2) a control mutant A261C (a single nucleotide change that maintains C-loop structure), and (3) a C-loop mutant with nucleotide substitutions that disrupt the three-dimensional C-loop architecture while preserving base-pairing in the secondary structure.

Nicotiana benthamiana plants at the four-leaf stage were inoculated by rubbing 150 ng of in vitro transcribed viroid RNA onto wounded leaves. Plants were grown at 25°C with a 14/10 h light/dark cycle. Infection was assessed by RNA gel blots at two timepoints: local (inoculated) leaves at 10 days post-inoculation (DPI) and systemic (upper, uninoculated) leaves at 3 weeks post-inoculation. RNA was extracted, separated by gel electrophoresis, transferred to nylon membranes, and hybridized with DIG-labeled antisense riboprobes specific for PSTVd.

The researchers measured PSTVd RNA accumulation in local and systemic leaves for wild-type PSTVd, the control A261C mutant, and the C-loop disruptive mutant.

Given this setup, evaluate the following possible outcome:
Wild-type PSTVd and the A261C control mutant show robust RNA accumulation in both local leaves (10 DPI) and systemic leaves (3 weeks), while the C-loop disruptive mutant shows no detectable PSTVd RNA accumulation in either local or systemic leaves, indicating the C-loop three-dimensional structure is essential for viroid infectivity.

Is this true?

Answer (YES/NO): NO